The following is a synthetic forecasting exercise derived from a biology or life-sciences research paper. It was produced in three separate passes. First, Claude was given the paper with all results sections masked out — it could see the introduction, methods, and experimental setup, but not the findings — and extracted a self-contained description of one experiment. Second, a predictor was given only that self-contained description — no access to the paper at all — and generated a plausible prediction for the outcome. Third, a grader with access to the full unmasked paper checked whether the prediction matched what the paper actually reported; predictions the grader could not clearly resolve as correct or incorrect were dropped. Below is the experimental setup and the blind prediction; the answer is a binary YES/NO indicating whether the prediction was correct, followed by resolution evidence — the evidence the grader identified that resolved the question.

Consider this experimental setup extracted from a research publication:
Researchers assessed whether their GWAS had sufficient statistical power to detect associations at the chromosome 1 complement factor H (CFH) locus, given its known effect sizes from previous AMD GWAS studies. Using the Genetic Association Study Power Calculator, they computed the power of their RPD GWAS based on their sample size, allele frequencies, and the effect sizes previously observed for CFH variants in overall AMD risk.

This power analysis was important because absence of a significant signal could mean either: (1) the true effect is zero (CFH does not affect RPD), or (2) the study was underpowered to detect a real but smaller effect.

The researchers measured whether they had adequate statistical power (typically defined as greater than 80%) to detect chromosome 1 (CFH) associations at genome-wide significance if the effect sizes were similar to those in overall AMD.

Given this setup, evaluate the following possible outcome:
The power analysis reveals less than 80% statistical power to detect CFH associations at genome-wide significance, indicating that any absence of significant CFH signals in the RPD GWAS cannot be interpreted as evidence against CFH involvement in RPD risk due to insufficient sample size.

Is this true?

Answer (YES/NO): NO